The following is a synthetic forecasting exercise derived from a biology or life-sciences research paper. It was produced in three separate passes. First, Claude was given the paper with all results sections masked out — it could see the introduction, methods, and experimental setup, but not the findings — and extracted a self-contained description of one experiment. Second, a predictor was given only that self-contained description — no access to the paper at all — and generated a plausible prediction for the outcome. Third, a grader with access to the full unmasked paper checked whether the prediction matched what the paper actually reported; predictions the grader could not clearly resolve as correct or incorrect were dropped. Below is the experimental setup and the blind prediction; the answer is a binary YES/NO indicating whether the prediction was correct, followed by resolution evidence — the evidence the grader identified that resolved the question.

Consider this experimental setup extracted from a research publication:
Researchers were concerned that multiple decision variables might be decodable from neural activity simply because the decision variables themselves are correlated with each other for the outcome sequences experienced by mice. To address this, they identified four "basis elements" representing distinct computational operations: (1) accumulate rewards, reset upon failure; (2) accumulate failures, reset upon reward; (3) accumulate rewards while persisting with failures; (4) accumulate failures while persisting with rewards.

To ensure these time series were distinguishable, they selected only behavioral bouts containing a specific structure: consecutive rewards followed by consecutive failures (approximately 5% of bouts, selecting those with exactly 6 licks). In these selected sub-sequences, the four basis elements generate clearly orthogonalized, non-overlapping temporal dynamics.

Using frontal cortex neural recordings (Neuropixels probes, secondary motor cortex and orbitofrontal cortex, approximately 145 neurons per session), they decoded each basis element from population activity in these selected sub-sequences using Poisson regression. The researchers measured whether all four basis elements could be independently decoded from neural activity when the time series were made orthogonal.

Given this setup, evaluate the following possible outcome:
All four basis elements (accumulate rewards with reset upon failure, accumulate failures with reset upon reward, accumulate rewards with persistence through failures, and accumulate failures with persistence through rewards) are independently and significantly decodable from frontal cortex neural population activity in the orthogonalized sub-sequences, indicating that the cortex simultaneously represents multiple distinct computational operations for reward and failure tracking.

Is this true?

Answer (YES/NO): YES